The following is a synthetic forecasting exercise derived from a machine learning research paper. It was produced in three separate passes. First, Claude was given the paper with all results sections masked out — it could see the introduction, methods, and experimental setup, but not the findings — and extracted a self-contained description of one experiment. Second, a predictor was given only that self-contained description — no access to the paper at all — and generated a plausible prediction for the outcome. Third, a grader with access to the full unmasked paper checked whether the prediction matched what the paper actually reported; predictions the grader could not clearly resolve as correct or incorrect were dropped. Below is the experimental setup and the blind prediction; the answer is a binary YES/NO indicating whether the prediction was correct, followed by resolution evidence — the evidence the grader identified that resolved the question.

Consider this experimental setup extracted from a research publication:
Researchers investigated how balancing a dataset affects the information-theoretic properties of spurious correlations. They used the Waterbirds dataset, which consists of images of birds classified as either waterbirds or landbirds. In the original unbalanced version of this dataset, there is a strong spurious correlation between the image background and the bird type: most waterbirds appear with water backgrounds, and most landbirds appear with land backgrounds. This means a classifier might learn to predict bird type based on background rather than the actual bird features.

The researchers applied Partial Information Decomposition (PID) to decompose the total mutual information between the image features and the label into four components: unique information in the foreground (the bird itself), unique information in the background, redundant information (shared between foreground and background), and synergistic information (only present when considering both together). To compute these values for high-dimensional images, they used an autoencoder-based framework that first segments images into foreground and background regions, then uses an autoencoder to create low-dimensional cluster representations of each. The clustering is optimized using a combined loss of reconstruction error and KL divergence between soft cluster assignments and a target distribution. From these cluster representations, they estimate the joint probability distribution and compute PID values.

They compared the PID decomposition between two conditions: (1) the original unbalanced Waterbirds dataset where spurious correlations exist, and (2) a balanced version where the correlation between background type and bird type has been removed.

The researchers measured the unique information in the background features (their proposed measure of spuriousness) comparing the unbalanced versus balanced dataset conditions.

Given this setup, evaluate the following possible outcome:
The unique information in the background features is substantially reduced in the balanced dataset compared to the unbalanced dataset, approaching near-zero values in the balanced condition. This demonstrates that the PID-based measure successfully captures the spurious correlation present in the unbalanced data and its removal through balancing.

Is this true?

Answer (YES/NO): YES